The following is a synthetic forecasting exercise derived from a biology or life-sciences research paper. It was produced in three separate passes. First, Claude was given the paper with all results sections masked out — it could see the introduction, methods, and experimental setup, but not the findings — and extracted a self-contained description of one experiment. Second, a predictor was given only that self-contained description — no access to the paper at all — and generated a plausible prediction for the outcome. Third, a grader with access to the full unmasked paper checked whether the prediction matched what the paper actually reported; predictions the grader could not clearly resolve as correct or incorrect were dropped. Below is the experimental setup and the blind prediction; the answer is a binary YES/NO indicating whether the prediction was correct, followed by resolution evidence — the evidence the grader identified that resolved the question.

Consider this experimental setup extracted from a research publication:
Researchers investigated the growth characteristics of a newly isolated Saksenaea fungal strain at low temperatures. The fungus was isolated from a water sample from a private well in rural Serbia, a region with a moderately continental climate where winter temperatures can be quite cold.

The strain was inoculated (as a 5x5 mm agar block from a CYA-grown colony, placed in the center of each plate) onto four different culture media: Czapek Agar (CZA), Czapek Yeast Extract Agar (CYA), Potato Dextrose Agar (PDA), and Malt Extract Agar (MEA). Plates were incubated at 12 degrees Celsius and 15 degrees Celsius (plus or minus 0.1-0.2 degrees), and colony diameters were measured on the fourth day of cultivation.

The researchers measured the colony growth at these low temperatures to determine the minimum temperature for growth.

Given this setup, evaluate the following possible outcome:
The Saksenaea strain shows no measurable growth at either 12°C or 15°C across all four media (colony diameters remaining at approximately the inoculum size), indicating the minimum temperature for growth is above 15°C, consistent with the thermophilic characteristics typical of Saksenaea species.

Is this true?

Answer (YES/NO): NO